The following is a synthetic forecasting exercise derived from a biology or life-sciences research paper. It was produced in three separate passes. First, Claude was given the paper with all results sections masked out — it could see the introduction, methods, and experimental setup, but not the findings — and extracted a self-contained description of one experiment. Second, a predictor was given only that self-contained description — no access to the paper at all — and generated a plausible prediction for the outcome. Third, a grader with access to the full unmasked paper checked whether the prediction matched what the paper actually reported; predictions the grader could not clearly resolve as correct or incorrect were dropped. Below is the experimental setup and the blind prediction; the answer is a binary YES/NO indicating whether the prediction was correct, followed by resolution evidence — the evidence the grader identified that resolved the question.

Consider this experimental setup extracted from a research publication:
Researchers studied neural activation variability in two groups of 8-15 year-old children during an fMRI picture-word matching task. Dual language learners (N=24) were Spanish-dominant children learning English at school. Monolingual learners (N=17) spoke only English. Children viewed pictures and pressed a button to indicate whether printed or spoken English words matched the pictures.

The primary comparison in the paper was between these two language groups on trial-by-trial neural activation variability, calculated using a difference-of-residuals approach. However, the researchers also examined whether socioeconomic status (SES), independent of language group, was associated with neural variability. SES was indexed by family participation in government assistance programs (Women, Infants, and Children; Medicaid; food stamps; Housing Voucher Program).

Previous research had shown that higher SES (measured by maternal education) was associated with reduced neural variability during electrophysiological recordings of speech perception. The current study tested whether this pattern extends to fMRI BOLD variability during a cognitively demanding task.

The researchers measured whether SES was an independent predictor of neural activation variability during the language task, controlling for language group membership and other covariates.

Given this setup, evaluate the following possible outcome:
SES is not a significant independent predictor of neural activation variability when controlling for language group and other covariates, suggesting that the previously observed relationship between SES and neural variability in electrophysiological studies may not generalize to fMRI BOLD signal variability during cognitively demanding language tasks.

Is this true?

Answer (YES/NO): NO